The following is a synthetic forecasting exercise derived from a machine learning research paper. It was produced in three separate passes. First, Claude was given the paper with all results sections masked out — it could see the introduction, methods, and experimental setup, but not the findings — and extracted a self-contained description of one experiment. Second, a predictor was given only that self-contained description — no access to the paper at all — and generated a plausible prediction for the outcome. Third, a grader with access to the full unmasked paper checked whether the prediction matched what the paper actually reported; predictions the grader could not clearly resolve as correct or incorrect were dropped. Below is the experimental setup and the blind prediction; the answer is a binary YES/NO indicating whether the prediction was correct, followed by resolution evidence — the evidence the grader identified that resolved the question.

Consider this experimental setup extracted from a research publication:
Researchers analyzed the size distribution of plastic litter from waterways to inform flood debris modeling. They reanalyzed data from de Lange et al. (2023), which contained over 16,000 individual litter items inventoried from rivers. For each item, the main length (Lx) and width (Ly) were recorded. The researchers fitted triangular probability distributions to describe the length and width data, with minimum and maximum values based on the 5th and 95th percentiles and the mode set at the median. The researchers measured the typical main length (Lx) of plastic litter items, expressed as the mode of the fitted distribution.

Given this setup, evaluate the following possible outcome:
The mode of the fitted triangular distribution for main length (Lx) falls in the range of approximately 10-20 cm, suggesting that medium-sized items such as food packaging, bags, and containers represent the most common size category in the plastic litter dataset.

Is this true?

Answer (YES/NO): NO